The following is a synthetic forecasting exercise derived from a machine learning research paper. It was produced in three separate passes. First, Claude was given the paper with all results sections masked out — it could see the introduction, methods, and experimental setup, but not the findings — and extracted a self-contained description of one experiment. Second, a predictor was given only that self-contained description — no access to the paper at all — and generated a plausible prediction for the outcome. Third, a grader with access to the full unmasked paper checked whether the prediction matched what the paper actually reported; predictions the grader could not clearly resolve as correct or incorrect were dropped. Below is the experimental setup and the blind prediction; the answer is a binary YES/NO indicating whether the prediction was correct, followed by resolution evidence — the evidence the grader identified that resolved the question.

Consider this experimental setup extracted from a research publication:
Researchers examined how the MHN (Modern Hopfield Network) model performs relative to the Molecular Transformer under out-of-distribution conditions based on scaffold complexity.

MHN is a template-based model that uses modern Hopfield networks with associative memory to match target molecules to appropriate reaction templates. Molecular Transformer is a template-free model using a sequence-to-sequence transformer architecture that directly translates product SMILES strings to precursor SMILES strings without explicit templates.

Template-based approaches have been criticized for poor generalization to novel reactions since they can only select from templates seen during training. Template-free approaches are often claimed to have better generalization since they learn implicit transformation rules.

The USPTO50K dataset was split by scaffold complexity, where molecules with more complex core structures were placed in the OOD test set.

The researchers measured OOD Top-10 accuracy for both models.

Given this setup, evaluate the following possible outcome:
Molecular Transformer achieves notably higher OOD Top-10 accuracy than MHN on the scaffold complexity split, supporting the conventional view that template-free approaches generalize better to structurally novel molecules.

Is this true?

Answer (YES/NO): NO